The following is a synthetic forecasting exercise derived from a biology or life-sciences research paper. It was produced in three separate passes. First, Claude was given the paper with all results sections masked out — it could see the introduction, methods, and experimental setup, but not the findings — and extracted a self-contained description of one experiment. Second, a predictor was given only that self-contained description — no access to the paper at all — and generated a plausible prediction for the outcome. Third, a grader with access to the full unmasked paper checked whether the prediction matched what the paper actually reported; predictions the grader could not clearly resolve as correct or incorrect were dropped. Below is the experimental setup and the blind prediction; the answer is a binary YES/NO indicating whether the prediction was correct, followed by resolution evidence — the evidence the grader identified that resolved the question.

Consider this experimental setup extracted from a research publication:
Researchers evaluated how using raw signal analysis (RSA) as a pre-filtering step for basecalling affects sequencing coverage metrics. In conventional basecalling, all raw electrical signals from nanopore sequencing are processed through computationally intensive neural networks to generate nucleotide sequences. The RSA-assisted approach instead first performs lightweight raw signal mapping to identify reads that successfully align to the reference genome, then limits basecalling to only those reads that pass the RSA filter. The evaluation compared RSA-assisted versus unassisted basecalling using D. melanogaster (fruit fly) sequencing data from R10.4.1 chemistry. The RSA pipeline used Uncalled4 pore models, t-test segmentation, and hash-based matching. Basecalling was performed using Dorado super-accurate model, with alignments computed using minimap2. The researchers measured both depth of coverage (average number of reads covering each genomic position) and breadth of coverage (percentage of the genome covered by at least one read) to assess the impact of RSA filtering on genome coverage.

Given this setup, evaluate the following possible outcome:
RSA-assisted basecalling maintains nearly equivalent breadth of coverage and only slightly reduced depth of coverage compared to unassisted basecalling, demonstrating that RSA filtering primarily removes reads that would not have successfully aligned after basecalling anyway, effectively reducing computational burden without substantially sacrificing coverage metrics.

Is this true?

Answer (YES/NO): NO